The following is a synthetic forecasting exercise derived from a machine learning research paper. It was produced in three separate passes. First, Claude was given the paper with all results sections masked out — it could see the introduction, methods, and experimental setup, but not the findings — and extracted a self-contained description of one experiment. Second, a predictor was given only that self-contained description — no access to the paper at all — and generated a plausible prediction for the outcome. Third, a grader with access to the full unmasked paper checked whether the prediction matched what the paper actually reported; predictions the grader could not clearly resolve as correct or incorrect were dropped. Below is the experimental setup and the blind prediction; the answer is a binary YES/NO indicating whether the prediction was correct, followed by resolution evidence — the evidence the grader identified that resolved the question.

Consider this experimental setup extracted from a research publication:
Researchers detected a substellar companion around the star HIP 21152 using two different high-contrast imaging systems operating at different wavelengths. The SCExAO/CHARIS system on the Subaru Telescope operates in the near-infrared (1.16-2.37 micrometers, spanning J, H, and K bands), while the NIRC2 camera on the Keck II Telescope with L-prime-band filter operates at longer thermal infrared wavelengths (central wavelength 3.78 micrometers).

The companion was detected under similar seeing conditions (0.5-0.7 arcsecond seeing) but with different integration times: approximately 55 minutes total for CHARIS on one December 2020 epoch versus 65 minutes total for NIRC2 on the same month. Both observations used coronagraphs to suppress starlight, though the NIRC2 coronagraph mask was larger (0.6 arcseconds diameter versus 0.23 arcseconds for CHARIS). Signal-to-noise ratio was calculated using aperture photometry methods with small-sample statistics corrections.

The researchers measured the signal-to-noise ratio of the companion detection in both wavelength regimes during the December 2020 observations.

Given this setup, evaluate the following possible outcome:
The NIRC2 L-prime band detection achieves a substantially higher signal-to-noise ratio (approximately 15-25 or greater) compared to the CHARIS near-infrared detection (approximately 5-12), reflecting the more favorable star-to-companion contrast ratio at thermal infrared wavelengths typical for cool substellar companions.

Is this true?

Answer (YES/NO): NO